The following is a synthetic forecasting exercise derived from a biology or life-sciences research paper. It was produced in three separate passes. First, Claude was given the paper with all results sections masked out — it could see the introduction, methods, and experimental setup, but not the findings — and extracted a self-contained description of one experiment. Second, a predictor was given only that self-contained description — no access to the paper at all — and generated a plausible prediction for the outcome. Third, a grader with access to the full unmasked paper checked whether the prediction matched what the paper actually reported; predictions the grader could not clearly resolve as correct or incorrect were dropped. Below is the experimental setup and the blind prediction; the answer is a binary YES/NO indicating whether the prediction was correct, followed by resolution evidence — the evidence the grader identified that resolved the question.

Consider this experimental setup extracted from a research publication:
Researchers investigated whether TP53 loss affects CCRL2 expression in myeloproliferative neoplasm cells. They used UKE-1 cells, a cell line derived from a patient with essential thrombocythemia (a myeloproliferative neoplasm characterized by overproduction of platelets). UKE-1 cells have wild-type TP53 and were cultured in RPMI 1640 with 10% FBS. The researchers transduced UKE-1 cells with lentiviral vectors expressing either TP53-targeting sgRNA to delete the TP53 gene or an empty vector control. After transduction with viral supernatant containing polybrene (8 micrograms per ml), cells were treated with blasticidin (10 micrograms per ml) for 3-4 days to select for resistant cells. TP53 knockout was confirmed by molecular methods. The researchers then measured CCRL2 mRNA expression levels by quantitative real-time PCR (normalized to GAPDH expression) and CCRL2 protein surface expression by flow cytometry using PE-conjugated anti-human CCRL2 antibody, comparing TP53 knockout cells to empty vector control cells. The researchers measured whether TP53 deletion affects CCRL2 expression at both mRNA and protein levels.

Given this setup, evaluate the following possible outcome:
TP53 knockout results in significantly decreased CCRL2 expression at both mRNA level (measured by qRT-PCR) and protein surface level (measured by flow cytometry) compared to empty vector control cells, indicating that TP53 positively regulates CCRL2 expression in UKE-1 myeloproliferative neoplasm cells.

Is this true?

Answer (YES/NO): NO